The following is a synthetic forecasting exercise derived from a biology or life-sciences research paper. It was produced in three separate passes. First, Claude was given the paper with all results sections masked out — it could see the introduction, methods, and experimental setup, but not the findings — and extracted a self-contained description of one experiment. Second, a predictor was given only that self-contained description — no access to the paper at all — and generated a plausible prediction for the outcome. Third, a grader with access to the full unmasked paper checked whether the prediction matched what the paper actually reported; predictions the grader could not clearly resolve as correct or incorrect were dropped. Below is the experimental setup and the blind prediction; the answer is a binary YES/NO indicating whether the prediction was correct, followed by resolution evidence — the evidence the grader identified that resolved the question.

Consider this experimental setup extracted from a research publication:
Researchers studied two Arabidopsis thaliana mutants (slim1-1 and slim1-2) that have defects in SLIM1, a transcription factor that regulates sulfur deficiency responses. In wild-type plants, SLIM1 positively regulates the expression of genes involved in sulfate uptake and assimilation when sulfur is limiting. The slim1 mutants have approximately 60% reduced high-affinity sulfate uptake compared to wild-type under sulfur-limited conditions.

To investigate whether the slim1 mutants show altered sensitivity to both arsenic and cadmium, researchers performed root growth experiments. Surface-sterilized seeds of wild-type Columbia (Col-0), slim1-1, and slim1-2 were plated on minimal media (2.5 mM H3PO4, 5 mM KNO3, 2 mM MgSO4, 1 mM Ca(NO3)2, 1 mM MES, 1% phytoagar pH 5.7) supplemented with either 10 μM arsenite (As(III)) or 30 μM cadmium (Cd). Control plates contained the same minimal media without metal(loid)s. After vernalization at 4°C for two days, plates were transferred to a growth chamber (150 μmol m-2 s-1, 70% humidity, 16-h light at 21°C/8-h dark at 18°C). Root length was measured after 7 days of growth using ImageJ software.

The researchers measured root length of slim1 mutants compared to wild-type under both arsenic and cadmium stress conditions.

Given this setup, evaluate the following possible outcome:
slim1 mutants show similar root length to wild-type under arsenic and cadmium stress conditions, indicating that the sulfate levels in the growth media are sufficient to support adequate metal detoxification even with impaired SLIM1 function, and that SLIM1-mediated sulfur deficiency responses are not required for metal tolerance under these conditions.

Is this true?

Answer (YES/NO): NO